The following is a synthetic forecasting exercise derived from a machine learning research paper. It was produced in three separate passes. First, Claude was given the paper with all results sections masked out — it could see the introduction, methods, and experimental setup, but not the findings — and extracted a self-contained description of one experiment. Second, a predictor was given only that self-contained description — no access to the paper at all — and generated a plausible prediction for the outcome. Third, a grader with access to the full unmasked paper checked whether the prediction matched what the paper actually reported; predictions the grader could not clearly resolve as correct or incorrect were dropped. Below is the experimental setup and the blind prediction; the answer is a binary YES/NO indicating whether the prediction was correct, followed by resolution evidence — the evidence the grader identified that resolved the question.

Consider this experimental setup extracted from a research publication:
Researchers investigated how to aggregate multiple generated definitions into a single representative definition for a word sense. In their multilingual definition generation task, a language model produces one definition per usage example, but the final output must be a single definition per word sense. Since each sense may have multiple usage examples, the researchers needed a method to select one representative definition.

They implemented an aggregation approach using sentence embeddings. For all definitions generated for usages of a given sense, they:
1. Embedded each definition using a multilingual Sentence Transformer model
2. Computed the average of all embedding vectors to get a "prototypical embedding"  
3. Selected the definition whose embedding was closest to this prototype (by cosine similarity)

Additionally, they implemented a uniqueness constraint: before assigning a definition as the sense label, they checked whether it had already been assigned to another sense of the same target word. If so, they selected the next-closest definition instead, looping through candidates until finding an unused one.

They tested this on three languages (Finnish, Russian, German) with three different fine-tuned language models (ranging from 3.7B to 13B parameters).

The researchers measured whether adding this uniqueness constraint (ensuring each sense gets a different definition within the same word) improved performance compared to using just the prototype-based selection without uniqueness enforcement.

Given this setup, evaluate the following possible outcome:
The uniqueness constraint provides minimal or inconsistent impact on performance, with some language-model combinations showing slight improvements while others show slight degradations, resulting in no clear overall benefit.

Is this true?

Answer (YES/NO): NO